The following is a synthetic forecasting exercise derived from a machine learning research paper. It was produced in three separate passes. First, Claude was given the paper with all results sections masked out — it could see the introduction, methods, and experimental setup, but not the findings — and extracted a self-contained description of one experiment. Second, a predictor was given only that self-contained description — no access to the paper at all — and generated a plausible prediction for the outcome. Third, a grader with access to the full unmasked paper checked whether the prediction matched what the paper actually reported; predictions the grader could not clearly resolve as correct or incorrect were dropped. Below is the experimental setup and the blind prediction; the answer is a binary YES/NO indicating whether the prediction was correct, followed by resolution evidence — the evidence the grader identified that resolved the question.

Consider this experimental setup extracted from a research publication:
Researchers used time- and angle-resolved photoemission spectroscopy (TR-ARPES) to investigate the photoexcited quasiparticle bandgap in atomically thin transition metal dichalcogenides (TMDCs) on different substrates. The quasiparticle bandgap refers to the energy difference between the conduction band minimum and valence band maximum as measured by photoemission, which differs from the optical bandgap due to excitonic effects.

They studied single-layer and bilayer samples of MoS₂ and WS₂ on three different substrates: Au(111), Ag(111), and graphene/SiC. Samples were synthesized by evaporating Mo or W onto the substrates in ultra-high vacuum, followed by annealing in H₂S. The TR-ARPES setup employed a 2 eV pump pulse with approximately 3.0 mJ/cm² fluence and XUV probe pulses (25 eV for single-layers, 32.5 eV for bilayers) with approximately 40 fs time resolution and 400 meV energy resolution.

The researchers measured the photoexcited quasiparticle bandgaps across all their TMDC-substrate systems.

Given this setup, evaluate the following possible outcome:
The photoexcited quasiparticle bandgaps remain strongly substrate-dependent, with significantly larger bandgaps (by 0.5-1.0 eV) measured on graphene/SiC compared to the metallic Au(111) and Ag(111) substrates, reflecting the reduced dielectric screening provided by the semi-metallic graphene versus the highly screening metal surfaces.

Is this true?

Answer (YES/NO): NO